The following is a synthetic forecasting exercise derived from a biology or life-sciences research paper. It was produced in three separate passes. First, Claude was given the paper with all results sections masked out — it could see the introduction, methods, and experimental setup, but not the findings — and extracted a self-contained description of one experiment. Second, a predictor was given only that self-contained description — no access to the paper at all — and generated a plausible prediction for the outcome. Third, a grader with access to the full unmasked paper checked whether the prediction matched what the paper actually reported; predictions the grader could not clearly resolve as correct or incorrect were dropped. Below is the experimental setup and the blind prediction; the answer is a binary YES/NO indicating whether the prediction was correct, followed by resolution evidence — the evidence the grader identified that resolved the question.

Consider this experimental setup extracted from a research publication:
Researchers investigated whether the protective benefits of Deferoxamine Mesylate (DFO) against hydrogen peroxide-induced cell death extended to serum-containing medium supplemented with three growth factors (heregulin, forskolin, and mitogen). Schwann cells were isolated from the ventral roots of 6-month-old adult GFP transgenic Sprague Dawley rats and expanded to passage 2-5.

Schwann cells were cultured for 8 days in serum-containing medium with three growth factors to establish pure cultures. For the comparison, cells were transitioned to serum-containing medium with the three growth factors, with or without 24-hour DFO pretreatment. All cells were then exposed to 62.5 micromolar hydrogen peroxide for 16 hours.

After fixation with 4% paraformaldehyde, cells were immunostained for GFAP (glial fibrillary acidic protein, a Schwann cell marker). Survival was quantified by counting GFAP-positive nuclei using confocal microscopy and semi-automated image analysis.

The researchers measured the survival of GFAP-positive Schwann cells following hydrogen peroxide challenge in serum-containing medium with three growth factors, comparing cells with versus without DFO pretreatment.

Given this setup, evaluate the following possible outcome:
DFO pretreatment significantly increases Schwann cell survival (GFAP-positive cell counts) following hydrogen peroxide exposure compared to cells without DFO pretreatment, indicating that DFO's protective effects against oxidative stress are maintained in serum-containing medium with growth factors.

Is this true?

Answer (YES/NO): YES